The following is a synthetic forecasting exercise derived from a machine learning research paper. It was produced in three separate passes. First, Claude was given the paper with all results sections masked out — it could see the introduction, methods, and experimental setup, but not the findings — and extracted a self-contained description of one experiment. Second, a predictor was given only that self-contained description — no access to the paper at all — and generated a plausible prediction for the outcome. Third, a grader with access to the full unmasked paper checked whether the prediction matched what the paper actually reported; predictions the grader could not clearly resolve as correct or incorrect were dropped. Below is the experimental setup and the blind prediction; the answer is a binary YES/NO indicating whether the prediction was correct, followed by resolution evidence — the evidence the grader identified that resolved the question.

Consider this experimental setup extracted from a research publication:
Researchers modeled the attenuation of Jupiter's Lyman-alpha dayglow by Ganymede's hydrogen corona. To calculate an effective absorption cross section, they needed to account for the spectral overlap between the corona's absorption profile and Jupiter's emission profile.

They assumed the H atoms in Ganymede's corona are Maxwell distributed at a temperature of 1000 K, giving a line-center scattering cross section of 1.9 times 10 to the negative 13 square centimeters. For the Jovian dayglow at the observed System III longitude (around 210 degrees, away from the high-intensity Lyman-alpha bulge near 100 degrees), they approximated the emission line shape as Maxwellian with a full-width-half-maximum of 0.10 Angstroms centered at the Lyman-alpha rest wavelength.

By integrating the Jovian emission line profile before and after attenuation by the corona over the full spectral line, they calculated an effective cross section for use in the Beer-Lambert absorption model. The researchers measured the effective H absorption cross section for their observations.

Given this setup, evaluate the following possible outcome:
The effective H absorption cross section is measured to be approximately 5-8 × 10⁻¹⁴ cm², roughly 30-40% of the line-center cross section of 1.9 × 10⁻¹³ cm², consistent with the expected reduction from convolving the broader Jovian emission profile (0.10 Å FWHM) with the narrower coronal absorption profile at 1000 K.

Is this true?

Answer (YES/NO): NO